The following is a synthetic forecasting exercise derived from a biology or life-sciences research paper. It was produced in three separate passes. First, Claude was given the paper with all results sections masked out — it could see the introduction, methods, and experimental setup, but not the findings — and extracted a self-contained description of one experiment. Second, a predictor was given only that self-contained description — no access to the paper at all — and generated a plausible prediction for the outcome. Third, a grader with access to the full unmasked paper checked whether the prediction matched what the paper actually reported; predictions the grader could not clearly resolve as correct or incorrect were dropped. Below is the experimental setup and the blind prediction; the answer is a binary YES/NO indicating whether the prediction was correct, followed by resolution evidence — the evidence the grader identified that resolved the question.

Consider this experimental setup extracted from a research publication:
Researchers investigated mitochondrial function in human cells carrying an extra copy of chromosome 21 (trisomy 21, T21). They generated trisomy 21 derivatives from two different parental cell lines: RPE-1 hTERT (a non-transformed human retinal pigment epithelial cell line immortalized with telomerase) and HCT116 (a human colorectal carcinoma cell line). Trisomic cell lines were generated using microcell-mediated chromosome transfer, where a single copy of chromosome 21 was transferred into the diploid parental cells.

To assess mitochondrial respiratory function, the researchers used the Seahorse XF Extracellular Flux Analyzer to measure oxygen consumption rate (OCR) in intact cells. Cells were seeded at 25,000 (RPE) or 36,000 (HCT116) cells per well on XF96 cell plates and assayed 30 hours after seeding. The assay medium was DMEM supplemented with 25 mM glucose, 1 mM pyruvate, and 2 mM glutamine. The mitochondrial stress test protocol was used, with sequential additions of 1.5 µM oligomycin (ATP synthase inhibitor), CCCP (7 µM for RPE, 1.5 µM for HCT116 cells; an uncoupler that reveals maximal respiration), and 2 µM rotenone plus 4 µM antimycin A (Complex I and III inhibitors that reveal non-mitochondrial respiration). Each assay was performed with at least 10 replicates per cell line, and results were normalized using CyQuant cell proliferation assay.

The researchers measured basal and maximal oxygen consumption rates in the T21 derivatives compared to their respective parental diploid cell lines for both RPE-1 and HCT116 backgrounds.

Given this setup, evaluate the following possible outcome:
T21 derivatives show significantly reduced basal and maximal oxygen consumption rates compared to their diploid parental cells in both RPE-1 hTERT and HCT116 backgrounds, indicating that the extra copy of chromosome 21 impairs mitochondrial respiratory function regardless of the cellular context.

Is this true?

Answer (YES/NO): NO